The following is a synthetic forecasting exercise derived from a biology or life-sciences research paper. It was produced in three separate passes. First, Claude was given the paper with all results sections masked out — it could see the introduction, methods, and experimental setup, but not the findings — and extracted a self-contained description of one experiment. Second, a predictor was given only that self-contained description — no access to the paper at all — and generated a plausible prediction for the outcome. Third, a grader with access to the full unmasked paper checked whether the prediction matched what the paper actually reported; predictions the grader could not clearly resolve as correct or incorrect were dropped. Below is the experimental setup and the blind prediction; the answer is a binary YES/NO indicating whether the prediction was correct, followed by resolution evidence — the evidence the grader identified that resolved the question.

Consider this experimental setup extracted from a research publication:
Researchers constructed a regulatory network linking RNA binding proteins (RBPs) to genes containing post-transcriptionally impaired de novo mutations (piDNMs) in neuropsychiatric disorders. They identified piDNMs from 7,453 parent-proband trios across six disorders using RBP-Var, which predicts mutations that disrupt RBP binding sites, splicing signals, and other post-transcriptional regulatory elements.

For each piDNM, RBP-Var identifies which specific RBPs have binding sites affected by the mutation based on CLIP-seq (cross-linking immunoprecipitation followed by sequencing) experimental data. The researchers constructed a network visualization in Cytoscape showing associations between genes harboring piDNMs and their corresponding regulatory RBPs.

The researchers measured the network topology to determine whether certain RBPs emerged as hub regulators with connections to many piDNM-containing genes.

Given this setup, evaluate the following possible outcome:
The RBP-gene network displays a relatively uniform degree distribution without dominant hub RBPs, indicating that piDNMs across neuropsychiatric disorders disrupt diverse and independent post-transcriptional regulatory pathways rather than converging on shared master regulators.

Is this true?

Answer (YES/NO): NO